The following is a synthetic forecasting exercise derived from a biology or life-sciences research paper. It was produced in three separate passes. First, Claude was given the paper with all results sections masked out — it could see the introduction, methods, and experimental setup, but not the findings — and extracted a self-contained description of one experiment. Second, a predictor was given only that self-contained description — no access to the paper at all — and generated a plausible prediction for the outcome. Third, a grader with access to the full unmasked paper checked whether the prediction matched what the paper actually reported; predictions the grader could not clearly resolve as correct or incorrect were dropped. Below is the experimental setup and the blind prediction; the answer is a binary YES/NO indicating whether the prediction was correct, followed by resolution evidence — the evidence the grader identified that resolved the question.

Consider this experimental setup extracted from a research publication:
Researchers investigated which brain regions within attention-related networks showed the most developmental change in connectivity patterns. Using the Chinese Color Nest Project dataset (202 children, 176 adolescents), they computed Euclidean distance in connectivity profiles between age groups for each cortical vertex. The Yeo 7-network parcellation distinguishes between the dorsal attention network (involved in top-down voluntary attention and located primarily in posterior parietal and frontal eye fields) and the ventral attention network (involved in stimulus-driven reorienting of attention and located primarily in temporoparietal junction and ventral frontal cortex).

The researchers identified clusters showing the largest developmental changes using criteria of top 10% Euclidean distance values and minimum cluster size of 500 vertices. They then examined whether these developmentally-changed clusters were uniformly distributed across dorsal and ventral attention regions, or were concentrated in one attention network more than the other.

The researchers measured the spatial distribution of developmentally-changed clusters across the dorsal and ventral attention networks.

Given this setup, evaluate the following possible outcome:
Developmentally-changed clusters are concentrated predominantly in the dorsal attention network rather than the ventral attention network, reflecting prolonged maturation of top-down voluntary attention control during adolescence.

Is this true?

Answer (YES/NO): NO